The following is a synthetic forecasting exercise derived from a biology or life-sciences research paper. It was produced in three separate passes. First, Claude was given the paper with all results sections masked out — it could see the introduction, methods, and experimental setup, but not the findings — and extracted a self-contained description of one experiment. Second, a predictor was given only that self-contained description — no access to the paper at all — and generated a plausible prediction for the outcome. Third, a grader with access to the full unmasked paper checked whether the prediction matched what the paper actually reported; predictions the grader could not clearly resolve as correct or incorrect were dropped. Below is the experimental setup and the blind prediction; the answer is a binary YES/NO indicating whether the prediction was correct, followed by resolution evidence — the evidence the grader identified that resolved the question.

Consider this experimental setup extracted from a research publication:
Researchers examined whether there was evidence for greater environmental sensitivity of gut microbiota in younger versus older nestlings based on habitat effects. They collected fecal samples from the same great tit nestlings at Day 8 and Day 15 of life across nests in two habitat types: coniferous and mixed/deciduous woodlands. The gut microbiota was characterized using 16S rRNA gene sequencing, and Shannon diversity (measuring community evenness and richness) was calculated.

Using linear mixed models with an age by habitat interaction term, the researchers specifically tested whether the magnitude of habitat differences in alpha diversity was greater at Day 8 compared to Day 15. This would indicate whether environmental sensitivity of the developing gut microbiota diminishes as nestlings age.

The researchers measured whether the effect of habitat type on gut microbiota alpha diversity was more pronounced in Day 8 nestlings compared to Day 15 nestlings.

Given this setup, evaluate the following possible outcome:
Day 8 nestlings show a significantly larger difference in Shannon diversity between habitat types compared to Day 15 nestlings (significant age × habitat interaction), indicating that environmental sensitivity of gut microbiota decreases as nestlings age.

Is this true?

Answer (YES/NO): NO